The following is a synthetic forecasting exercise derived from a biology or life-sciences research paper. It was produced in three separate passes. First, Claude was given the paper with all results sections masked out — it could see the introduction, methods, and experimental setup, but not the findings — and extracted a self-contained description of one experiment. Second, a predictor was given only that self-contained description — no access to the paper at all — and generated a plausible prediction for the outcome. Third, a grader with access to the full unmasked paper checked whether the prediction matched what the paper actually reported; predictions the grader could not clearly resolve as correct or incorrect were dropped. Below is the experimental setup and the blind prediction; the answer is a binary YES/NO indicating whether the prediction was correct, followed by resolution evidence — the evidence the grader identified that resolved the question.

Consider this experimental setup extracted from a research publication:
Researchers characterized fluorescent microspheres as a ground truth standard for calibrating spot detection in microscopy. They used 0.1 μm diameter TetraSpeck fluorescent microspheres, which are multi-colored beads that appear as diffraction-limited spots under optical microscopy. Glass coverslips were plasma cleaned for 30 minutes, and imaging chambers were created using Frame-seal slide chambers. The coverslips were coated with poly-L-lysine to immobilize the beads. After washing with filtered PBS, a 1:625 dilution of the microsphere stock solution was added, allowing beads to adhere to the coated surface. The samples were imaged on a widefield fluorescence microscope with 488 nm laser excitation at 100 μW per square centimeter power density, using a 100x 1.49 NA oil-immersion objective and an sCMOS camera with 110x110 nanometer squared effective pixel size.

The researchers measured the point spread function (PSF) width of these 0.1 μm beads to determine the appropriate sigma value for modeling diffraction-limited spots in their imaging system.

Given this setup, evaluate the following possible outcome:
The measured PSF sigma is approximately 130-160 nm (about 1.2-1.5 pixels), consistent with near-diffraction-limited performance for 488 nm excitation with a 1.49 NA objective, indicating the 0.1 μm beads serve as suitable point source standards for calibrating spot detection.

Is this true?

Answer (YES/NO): YES